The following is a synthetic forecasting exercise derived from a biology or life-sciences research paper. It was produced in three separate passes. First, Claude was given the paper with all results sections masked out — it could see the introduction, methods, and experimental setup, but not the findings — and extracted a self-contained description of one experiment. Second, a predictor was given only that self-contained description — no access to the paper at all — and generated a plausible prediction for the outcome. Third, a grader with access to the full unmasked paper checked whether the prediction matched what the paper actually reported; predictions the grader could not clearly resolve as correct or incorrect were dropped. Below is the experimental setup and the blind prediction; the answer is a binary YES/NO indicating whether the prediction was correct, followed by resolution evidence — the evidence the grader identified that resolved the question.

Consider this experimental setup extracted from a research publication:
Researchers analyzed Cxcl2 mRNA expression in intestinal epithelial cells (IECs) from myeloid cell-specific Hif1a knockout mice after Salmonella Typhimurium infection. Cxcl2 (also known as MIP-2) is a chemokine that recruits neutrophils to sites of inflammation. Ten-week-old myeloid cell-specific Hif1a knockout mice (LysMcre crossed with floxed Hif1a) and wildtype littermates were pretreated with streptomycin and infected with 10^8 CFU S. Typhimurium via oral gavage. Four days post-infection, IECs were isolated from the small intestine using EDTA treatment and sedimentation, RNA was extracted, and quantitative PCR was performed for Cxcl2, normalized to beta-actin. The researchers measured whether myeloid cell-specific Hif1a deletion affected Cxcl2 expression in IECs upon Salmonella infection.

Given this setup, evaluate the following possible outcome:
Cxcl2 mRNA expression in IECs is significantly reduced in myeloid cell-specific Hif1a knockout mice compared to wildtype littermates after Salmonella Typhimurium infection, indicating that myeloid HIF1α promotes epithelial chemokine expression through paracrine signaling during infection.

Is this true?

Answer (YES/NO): NO